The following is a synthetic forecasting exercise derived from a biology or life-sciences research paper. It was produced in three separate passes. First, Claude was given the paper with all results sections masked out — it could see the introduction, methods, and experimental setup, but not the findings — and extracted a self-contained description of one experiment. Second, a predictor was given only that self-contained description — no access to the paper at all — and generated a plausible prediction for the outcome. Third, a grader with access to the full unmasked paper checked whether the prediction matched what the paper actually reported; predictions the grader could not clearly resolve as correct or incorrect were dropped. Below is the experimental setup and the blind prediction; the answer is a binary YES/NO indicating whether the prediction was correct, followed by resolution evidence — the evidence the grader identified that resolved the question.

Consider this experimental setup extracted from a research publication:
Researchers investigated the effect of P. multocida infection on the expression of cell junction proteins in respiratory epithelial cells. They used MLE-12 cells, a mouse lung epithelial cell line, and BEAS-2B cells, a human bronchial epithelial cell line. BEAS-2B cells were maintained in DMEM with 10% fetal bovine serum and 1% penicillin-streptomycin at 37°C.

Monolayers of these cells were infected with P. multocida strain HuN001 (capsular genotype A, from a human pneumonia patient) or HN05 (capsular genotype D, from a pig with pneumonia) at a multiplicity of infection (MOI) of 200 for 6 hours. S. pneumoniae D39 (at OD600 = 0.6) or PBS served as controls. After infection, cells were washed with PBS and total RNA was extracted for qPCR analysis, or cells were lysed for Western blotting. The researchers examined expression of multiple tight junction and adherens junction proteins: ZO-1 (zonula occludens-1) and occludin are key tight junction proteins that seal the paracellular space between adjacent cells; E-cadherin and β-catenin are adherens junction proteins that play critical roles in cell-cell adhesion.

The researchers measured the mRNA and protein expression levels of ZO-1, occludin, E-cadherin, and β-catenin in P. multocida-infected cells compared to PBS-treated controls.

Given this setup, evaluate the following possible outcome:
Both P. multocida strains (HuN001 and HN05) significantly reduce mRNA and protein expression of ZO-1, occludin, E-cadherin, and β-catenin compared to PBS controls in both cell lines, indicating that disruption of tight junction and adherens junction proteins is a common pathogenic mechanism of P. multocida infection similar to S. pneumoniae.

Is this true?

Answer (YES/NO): NO